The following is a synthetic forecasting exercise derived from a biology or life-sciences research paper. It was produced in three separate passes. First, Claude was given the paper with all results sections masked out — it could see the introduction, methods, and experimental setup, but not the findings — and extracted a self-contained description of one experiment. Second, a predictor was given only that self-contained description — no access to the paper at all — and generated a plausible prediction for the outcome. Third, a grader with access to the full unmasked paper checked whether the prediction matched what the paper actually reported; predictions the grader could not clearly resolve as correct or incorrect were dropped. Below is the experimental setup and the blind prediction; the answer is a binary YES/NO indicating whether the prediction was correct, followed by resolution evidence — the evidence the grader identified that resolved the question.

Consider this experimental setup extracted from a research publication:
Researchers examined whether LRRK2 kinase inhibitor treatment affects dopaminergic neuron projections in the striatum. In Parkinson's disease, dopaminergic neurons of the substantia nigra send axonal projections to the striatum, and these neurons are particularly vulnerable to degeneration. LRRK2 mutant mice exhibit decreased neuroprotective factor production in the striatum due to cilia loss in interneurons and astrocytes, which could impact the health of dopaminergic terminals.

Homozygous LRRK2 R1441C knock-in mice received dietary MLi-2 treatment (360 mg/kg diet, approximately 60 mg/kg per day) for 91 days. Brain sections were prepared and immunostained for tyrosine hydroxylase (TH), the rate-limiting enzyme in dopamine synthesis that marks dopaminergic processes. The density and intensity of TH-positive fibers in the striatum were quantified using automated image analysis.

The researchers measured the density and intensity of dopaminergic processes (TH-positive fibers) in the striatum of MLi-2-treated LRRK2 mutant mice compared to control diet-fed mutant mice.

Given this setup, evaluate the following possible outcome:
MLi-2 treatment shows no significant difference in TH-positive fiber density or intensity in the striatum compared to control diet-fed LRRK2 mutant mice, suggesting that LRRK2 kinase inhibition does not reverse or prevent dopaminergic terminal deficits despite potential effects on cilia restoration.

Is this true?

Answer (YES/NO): NO